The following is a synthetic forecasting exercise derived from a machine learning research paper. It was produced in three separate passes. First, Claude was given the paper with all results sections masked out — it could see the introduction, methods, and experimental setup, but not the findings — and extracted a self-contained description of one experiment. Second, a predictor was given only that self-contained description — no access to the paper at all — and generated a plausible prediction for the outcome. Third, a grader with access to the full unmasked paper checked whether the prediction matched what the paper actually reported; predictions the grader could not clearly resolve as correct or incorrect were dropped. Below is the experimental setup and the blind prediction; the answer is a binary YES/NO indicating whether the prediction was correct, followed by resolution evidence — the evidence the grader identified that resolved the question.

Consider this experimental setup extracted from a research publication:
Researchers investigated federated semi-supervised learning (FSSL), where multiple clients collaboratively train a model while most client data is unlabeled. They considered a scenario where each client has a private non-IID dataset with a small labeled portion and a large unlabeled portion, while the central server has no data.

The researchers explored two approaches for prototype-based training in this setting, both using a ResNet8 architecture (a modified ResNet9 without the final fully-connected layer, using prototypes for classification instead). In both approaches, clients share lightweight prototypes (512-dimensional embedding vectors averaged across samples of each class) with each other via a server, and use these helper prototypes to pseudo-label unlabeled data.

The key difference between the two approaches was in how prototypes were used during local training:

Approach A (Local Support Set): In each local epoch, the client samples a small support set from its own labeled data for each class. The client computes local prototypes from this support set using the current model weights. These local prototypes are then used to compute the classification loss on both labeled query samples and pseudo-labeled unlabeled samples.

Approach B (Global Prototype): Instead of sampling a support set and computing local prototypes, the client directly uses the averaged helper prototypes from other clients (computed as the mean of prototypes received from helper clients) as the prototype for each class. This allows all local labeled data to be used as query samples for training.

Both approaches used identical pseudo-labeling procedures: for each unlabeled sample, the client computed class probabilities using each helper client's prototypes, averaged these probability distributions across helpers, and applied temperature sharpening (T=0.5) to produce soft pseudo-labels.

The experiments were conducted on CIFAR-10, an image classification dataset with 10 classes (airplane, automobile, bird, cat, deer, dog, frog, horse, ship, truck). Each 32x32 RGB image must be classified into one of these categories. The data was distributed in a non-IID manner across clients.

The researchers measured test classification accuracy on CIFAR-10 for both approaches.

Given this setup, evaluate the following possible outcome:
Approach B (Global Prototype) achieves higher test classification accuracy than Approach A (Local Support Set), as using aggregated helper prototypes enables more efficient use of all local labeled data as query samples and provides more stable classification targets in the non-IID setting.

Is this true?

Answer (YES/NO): NO